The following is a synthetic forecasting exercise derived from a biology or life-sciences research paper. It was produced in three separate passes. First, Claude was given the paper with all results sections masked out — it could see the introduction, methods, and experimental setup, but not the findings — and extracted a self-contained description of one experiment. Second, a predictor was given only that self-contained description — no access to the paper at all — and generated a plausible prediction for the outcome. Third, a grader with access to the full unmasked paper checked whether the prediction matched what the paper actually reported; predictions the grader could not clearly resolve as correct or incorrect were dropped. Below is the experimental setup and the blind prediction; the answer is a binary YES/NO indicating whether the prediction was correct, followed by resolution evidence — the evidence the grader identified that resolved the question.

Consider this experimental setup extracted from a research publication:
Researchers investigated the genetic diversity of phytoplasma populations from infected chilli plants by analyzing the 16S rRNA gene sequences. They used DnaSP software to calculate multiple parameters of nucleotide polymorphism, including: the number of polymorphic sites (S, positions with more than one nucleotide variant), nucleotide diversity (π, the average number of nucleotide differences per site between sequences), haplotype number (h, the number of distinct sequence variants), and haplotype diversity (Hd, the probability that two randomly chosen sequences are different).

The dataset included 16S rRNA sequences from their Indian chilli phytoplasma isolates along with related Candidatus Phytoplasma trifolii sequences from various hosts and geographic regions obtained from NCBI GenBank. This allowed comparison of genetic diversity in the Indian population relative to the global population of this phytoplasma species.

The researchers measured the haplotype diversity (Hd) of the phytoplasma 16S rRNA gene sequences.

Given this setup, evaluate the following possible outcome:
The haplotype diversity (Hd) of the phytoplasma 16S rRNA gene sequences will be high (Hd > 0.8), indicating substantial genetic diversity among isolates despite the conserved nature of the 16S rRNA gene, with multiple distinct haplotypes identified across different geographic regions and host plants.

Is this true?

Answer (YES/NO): NO